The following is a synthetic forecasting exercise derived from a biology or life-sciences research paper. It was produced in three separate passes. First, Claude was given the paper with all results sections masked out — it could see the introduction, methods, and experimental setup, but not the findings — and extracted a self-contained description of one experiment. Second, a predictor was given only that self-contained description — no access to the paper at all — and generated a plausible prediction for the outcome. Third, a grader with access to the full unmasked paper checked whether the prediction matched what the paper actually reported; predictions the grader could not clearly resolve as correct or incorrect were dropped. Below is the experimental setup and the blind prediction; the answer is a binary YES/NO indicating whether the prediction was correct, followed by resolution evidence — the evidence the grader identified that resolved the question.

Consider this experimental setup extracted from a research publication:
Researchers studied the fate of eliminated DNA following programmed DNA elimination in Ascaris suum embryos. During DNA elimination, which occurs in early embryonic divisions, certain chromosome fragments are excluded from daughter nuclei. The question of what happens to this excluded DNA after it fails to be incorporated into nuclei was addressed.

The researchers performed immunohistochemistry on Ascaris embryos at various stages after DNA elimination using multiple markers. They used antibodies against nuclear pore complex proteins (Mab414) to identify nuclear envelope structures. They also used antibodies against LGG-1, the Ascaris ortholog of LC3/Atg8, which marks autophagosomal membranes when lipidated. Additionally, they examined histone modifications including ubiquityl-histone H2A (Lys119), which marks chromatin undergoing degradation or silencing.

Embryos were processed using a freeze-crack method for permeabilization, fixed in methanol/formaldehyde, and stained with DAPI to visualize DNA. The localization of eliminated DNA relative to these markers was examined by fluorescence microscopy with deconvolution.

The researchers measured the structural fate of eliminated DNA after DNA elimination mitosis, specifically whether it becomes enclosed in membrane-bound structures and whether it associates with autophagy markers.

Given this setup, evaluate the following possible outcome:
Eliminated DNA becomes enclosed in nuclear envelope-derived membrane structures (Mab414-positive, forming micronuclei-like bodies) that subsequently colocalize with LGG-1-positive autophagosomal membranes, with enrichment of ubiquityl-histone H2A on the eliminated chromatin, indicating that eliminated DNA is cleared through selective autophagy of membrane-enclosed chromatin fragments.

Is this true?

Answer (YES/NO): NO